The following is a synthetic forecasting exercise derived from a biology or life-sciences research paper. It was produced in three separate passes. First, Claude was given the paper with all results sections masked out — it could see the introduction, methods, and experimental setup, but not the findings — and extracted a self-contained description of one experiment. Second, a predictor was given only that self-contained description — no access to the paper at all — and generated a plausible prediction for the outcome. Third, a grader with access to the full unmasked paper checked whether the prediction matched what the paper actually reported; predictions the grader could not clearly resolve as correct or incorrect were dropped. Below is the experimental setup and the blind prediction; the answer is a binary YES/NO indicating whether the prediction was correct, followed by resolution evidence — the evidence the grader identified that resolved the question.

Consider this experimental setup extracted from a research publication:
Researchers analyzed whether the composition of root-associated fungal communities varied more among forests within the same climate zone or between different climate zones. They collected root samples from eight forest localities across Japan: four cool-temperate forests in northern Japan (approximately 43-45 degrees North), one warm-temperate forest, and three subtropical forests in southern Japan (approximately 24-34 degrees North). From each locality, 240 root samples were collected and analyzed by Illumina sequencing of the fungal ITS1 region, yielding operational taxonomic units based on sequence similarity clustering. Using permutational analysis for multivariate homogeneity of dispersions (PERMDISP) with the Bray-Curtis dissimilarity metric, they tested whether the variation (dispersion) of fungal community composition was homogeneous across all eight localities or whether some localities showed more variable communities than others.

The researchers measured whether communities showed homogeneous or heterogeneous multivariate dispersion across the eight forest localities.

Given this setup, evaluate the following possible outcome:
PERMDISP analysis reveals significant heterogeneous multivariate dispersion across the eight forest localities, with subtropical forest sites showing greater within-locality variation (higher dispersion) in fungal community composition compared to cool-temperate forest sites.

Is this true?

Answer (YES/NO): NO